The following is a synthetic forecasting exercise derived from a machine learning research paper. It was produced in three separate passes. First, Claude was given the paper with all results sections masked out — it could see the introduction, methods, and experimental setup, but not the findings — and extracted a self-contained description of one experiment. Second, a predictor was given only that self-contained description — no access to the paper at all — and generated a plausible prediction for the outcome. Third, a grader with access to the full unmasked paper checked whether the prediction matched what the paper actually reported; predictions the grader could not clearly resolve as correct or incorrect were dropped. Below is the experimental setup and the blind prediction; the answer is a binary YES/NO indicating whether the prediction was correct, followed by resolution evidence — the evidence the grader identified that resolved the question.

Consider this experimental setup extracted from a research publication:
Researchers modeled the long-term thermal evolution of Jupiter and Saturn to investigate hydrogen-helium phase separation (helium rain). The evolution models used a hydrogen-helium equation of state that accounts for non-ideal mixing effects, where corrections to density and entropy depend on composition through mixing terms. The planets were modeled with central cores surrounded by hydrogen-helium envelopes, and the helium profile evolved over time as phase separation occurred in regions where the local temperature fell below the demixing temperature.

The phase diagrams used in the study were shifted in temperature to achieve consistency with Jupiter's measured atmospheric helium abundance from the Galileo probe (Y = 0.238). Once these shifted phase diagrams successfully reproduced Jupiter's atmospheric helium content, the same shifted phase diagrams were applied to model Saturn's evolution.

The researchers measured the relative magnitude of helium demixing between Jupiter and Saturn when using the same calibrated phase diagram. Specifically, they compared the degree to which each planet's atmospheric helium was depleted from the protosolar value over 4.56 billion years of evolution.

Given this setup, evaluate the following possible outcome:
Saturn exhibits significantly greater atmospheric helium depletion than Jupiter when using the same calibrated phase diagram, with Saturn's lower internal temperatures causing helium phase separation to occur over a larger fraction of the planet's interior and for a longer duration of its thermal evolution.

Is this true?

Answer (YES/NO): YES